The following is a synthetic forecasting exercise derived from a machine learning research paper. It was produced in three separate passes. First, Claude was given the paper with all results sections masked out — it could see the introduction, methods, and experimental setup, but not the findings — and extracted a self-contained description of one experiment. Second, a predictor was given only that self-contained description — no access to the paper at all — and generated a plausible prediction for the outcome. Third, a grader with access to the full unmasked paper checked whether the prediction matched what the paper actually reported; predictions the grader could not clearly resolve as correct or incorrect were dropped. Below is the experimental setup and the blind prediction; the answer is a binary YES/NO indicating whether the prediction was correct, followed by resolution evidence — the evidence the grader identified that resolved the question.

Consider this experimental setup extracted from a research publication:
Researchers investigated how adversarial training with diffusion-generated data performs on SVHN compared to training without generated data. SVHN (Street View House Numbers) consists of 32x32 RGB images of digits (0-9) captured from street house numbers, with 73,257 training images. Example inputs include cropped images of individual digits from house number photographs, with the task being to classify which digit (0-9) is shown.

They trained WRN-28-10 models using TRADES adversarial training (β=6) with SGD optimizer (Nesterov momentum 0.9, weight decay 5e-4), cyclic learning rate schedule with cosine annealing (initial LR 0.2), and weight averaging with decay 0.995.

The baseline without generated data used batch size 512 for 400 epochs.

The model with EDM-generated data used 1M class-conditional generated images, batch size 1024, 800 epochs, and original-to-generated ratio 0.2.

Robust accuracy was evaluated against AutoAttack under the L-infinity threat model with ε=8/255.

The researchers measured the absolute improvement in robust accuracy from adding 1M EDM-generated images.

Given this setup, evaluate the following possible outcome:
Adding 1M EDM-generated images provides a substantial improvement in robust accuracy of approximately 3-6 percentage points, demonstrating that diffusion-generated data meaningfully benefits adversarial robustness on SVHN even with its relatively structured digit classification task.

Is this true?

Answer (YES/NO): YES